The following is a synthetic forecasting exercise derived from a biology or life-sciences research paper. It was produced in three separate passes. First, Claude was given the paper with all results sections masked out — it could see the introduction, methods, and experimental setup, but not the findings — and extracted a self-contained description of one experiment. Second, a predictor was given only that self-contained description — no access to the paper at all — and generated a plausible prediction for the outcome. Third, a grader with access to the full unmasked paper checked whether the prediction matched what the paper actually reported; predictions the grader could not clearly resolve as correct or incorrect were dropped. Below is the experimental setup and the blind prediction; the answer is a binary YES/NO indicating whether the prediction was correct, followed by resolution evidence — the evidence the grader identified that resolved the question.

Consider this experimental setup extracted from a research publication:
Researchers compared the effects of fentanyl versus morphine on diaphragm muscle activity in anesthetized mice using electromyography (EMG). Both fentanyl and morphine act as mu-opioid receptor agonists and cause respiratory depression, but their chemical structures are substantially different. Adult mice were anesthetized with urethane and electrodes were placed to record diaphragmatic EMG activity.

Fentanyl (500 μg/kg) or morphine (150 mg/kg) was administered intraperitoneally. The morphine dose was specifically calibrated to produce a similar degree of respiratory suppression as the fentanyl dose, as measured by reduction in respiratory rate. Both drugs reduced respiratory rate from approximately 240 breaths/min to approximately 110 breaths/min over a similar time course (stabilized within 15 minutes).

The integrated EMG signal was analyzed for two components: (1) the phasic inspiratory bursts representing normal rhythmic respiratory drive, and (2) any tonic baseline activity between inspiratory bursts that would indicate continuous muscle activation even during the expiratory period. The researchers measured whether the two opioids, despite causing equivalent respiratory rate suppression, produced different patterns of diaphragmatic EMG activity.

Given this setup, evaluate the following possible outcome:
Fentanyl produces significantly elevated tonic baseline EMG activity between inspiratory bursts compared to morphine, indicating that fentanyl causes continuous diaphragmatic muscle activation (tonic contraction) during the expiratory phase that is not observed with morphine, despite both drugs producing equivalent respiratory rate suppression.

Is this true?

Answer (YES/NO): YES